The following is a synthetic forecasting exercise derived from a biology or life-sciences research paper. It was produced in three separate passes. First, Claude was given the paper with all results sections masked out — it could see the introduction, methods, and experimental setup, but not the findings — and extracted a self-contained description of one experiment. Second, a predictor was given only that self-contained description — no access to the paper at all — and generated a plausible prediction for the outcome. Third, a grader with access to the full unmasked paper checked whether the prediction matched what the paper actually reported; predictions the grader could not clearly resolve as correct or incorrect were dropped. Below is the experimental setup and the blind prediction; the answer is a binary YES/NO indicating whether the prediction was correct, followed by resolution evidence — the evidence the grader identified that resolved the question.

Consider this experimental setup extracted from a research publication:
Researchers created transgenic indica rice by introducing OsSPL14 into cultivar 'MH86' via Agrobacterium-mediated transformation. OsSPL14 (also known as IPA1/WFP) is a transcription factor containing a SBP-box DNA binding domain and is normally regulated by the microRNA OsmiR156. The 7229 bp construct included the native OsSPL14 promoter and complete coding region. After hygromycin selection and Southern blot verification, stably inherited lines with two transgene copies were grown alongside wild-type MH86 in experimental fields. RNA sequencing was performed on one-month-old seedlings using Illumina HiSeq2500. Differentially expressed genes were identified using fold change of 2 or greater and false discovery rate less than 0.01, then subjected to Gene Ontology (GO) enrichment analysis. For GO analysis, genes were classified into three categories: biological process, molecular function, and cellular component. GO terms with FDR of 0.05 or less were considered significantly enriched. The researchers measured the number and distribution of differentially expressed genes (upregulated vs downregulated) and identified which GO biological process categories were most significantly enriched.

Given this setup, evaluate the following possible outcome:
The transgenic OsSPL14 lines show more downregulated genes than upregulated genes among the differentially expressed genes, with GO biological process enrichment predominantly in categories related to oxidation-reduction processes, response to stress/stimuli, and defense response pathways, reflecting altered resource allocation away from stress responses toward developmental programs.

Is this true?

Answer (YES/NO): NO